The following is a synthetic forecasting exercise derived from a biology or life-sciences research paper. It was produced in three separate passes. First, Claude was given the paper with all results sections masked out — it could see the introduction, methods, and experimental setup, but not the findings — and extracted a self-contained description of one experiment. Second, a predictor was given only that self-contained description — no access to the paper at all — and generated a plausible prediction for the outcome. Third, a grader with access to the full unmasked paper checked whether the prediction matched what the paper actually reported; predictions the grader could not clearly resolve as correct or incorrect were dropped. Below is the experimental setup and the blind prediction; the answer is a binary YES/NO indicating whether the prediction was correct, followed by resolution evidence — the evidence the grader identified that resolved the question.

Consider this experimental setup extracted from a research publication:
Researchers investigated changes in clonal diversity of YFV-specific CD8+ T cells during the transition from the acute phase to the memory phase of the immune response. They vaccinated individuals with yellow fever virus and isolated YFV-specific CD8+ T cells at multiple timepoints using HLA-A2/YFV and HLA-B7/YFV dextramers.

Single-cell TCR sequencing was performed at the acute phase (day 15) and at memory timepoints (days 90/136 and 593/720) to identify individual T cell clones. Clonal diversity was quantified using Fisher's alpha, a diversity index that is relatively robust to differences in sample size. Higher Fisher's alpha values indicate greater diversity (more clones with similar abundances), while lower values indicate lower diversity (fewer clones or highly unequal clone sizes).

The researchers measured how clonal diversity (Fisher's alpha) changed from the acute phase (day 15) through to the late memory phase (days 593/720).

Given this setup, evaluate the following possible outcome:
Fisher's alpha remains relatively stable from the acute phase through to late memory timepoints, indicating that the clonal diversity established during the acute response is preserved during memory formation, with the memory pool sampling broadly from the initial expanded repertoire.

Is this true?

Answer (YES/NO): NO